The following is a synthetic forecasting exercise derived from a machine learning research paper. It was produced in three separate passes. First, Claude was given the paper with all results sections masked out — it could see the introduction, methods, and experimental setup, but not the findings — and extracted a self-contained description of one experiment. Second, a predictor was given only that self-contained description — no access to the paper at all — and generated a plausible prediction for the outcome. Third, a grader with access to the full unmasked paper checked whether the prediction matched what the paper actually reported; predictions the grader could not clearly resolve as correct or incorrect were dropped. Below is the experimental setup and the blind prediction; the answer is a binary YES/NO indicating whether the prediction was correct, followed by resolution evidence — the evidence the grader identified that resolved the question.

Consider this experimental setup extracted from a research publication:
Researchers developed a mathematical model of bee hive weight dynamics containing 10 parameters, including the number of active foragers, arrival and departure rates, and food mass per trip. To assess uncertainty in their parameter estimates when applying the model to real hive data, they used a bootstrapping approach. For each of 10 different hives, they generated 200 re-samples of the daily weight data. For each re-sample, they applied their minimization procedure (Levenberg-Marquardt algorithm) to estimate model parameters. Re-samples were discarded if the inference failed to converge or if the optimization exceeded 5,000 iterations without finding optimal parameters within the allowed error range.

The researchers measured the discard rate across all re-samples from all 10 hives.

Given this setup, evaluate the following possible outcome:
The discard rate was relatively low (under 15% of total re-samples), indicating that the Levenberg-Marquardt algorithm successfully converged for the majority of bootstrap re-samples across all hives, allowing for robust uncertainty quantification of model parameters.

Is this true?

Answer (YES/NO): YES